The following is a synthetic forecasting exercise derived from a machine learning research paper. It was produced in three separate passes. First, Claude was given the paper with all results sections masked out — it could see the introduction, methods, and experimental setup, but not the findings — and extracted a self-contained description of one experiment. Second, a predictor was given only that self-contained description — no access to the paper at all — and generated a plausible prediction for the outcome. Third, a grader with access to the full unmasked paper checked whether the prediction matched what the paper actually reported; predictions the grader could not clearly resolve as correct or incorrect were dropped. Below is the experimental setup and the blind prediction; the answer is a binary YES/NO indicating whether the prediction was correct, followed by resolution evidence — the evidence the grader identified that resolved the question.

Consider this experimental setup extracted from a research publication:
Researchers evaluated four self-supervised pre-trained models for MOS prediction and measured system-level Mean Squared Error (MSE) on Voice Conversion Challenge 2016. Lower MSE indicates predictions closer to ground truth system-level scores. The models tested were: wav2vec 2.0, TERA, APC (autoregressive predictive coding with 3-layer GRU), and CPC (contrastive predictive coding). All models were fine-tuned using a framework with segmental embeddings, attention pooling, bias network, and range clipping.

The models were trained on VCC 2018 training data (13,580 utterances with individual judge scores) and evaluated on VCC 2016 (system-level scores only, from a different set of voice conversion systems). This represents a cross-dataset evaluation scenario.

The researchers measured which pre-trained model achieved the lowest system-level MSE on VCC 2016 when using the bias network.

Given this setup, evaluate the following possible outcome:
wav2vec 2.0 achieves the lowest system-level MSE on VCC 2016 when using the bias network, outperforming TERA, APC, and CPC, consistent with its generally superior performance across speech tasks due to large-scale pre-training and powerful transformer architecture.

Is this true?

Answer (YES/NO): NO